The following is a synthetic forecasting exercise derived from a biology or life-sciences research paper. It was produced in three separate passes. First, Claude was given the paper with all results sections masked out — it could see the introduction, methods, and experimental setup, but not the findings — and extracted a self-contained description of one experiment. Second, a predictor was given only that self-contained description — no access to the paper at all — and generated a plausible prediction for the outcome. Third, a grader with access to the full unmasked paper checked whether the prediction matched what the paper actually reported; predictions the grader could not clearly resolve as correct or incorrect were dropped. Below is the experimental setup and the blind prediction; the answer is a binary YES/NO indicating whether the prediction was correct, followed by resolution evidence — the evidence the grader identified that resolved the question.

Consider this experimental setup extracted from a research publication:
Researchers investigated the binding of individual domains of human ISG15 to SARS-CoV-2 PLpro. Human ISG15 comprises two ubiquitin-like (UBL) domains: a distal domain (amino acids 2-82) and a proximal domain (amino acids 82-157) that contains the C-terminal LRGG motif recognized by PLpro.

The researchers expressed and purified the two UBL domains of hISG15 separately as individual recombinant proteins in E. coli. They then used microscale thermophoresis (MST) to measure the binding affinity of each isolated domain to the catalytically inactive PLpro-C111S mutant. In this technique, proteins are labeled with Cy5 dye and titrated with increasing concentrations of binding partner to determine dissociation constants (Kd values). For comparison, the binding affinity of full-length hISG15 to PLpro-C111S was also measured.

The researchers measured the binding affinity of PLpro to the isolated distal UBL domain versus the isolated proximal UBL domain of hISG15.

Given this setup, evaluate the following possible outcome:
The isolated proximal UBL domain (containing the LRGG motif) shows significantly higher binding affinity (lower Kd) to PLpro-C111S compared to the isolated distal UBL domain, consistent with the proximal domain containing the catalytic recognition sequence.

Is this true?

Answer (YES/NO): NO